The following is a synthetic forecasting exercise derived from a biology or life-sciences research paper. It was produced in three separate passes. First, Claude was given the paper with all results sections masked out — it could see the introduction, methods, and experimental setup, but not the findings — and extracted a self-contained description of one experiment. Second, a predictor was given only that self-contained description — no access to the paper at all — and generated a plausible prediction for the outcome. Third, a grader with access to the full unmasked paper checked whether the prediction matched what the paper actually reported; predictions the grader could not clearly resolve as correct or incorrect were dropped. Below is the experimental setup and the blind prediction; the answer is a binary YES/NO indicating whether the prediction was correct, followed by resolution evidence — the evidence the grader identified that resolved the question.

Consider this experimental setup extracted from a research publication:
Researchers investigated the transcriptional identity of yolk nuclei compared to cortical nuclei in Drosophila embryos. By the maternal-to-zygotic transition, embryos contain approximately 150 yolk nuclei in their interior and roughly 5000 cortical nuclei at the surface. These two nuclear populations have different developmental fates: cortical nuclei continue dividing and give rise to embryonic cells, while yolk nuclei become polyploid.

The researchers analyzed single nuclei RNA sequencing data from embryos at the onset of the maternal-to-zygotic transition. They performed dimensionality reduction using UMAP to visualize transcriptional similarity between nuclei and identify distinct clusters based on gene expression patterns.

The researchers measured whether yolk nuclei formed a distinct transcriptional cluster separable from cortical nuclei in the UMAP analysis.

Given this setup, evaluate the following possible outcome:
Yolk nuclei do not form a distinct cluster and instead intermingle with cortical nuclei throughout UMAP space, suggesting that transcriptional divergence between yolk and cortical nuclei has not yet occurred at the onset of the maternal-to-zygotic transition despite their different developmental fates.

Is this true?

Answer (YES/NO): NO